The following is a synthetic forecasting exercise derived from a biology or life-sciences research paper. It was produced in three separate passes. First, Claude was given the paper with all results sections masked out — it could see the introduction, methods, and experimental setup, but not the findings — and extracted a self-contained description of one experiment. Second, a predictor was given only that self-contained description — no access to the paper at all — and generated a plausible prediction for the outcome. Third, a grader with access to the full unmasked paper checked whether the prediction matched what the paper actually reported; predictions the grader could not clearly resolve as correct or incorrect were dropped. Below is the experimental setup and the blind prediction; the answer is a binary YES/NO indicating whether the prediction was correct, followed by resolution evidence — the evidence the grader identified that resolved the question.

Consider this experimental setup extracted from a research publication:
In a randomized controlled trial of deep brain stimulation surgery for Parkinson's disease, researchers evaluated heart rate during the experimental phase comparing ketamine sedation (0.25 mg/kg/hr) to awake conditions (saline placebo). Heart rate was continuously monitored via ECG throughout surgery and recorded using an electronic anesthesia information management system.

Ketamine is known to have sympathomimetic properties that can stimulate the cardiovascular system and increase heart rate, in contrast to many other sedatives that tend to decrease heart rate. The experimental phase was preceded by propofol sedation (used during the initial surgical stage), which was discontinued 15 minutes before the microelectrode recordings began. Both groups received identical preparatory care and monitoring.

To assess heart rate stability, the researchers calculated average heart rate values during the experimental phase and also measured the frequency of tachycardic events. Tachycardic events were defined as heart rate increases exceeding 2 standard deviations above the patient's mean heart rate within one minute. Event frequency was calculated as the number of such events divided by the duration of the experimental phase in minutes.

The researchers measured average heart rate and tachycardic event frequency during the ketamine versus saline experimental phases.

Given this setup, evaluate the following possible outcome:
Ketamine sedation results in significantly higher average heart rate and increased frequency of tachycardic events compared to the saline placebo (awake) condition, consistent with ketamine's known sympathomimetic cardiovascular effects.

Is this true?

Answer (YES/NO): NO